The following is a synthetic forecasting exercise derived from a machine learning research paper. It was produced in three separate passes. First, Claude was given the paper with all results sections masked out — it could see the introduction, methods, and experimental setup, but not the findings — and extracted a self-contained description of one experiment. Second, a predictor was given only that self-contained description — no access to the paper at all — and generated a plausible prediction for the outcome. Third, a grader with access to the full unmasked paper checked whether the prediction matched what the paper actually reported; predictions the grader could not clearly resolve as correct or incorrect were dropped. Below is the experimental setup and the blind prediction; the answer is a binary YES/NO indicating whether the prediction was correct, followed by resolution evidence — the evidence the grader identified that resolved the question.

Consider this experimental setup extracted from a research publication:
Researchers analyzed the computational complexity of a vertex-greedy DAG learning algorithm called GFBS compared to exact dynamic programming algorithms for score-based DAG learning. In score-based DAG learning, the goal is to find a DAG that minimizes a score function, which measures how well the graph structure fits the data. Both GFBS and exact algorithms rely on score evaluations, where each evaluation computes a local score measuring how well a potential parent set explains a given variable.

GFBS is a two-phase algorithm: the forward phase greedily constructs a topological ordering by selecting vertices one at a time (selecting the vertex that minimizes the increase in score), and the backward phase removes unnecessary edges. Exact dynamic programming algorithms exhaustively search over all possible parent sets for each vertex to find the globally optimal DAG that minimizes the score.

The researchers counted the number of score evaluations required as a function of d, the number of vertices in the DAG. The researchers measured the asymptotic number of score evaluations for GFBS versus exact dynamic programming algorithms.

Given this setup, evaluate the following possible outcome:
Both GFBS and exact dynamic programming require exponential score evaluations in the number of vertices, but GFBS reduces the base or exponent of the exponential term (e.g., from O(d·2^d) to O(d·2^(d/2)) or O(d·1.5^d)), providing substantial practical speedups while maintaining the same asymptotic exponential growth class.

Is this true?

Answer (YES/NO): NO